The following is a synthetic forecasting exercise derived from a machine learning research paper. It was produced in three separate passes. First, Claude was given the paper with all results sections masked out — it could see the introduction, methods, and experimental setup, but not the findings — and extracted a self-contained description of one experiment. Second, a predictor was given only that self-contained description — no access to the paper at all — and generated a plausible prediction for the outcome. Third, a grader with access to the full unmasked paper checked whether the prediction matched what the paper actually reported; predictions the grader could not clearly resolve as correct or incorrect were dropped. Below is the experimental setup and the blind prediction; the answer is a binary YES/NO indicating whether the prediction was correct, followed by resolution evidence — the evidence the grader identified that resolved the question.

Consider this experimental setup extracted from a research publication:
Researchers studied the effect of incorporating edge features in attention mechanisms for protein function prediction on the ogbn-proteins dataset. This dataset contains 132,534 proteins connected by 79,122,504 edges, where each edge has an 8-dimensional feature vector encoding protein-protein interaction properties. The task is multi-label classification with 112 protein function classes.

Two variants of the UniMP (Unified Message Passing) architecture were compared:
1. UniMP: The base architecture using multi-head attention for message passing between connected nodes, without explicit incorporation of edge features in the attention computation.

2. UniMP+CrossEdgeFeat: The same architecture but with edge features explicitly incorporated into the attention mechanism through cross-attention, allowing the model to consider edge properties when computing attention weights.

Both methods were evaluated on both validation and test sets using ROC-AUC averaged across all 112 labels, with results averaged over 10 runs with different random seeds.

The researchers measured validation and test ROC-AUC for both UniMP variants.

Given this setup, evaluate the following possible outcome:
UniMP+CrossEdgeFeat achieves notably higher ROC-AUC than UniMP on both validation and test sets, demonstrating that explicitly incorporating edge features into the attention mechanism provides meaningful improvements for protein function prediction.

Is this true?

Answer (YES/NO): YES